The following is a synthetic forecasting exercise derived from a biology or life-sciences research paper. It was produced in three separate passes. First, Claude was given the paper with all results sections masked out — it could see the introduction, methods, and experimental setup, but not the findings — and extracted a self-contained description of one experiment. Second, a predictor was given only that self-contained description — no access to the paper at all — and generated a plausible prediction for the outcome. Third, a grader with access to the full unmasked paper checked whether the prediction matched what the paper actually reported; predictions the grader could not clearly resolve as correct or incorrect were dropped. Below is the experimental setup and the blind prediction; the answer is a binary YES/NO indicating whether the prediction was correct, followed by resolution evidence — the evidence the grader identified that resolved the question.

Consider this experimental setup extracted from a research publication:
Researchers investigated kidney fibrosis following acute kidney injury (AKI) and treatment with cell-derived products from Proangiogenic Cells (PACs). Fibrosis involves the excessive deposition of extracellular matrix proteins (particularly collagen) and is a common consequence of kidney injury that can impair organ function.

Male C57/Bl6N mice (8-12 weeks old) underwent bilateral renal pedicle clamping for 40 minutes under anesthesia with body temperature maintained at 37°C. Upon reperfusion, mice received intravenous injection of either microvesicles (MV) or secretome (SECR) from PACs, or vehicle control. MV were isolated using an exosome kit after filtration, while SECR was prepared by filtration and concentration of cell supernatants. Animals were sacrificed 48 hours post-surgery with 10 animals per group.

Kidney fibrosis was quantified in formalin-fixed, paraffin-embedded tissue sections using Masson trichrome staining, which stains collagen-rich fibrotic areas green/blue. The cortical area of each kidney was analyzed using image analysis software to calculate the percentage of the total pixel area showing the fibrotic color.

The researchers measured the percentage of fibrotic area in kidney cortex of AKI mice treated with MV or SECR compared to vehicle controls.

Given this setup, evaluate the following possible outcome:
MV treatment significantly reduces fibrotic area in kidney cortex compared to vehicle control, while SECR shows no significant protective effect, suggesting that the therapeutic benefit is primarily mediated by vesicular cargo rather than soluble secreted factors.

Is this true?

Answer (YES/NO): NO